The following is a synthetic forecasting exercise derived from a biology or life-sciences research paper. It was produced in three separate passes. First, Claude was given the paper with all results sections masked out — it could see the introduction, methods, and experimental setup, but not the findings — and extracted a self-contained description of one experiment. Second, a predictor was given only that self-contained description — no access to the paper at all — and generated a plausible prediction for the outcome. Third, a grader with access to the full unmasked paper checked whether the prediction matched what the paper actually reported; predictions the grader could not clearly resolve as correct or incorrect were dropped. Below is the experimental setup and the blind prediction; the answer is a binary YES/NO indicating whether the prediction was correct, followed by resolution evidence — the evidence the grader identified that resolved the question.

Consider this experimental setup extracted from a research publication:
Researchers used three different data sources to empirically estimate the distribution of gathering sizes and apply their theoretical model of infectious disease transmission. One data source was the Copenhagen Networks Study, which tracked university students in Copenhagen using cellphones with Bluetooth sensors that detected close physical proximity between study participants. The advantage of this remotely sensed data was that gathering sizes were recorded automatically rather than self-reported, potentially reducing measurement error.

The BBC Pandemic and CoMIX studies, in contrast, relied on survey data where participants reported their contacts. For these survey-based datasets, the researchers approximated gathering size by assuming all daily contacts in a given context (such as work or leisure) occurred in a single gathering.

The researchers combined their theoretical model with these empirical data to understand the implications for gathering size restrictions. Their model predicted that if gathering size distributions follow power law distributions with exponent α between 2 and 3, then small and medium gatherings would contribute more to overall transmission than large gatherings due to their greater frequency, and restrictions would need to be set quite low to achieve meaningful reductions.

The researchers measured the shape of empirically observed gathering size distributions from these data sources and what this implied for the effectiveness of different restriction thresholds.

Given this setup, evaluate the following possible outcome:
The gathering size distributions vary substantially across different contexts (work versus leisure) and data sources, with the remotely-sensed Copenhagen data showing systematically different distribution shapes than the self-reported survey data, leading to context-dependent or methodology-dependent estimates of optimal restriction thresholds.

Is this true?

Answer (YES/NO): NO